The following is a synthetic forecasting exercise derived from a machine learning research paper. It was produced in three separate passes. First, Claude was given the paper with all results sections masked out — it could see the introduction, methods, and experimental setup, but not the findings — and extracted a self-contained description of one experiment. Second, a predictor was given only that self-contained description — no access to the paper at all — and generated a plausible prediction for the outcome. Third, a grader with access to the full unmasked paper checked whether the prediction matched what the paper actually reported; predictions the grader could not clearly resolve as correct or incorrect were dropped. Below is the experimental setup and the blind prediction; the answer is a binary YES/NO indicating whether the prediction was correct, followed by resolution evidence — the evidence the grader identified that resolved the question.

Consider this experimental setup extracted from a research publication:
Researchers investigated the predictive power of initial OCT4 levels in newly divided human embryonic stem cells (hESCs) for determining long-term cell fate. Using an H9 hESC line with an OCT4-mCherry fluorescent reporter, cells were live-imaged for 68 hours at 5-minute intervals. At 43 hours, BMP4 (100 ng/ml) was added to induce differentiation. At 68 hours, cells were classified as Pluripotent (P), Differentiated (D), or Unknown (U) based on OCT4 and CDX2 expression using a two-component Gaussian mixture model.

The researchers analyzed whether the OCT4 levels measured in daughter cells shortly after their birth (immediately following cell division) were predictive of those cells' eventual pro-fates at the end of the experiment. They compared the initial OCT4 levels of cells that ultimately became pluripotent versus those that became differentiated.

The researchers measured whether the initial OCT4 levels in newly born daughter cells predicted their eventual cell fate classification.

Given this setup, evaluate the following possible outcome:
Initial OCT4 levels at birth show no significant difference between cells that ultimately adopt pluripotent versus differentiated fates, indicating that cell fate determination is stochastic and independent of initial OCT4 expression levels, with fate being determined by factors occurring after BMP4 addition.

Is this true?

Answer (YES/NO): NO